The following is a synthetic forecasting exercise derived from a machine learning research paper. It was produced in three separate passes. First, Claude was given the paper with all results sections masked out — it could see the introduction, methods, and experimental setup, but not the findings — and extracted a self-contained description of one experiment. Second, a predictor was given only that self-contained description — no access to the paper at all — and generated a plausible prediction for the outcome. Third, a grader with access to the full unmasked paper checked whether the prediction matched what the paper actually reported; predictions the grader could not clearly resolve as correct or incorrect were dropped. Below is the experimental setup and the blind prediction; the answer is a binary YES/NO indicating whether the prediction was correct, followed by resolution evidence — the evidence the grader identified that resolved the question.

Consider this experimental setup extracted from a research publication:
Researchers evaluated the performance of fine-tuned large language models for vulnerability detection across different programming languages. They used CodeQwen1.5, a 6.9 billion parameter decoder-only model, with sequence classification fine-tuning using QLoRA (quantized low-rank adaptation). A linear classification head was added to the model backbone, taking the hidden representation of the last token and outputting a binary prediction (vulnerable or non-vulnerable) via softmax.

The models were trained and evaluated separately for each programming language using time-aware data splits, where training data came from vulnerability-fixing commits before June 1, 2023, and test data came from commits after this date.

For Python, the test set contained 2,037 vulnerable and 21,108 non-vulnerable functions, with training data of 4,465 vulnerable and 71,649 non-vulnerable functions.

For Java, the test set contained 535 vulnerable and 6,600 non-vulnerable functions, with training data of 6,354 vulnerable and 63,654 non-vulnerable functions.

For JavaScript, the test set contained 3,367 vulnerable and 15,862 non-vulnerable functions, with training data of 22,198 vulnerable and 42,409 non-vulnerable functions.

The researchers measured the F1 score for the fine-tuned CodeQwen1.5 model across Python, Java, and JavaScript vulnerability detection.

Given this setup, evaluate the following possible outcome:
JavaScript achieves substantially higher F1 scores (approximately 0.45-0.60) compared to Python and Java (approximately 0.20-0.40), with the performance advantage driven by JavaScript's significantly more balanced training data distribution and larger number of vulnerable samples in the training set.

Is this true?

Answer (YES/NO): NO